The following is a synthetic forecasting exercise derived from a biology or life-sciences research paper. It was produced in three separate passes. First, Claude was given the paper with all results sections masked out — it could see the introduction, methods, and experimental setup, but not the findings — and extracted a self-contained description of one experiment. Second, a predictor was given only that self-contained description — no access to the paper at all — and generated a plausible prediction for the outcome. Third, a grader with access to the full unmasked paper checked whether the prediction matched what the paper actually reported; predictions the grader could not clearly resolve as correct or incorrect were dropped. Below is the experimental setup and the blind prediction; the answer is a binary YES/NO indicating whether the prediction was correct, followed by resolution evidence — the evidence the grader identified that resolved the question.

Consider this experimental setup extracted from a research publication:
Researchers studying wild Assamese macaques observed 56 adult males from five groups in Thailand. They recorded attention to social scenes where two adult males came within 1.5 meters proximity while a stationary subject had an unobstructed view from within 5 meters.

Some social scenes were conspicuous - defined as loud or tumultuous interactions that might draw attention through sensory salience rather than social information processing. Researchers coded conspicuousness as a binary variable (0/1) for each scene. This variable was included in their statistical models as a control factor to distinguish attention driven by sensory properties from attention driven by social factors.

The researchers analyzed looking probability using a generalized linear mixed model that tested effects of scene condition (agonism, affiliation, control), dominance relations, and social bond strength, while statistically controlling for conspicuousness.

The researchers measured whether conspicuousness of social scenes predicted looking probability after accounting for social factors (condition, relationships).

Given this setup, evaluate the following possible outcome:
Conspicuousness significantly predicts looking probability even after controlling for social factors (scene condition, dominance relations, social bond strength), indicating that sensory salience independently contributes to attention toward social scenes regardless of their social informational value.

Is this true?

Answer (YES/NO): YES